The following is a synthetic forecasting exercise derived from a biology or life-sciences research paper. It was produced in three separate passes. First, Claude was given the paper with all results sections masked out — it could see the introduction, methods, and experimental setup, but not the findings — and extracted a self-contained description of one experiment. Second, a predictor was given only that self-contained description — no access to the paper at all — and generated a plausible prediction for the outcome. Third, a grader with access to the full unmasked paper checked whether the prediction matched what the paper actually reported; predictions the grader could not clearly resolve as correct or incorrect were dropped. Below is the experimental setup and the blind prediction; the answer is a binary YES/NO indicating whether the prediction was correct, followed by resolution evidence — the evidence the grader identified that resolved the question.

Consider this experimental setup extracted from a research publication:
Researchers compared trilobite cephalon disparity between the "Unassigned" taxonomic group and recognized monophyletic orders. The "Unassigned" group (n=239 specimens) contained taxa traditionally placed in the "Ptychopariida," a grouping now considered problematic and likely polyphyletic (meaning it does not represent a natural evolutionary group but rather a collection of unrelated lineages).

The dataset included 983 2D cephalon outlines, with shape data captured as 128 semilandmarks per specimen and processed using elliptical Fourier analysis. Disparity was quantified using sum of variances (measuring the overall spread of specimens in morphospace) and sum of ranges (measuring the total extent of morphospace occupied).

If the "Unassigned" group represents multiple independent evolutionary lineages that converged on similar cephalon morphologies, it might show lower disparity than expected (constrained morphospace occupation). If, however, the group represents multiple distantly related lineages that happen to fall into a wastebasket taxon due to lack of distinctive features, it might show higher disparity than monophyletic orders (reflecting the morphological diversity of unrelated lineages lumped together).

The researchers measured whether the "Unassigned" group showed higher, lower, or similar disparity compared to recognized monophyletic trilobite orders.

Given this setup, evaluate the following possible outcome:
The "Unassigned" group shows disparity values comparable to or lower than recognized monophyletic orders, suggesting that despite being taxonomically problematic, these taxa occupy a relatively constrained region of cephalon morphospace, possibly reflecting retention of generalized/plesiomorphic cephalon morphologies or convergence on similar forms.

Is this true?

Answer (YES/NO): YES